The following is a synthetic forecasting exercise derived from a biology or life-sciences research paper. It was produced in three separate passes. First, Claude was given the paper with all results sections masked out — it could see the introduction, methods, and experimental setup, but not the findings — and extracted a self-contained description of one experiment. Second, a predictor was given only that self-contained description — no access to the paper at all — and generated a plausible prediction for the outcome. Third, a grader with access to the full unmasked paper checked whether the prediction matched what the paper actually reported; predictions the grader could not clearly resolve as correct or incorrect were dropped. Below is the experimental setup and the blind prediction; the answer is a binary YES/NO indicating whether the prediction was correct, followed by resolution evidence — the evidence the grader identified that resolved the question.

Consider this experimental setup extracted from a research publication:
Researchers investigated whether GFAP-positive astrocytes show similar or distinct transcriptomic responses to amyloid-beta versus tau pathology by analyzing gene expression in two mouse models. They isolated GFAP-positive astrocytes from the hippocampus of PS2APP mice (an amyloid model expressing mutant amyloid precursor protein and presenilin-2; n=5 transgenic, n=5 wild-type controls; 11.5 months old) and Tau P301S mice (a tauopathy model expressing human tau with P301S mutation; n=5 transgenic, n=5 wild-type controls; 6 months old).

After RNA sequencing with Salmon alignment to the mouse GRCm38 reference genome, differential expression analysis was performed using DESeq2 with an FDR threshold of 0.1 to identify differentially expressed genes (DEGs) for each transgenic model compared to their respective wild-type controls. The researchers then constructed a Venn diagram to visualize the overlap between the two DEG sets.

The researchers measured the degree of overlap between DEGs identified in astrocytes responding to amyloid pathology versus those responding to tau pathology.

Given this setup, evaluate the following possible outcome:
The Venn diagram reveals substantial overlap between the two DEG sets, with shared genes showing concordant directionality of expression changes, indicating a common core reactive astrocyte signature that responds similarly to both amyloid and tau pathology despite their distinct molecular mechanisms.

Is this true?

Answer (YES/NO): NO